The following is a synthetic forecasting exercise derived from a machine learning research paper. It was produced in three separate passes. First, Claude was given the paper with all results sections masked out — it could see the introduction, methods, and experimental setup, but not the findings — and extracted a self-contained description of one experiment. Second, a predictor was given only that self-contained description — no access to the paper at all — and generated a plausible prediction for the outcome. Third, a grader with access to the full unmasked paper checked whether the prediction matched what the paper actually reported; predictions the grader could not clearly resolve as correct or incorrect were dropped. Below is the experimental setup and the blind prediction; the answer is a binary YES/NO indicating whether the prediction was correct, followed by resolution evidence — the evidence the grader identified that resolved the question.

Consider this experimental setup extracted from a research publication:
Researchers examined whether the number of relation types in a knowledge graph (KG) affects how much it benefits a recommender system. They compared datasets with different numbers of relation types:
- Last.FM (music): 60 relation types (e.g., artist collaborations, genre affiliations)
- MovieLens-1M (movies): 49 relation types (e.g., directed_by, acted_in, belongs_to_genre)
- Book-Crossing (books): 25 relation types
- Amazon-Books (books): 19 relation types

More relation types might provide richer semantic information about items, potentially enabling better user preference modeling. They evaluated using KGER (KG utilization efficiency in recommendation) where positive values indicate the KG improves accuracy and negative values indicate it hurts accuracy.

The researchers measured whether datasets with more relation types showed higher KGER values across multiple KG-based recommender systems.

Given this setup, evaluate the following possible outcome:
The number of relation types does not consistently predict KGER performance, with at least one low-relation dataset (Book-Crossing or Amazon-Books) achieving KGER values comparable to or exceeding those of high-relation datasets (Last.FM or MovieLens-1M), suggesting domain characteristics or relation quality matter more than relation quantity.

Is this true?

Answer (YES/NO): YES